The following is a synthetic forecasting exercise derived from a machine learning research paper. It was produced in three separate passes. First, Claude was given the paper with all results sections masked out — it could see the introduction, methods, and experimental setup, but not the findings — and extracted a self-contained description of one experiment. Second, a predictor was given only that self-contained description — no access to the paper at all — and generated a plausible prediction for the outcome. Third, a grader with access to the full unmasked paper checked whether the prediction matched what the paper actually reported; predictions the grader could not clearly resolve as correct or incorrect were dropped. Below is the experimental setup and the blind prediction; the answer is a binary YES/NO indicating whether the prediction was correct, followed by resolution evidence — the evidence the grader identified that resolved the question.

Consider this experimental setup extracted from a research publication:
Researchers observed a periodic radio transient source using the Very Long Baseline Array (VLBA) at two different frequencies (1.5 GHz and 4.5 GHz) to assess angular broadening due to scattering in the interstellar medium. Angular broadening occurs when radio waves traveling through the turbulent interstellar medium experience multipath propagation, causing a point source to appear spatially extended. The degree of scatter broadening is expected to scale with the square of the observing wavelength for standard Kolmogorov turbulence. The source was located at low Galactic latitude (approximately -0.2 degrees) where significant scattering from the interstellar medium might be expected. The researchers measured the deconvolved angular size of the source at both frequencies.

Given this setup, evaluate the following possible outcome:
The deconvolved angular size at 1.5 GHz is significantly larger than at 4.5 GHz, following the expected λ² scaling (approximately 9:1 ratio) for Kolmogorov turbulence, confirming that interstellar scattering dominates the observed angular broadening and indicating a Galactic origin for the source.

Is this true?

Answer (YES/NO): YES